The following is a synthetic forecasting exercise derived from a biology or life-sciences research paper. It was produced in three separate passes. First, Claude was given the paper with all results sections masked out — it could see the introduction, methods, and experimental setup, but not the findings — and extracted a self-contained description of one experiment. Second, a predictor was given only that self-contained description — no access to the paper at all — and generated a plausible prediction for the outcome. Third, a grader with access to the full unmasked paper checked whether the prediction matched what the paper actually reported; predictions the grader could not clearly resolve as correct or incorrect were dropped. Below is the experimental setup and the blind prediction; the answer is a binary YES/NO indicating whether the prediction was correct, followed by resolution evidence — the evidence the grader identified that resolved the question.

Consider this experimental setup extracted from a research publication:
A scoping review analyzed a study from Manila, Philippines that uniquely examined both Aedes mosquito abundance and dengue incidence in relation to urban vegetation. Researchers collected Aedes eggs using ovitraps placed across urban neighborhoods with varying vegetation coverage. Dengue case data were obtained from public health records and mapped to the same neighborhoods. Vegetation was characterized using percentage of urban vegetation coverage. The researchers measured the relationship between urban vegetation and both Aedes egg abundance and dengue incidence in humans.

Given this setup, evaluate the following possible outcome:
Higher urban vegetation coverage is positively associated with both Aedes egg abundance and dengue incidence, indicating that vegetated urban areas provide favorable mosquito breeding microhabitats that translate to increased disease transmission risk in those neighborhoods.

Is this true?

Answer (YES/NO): NO